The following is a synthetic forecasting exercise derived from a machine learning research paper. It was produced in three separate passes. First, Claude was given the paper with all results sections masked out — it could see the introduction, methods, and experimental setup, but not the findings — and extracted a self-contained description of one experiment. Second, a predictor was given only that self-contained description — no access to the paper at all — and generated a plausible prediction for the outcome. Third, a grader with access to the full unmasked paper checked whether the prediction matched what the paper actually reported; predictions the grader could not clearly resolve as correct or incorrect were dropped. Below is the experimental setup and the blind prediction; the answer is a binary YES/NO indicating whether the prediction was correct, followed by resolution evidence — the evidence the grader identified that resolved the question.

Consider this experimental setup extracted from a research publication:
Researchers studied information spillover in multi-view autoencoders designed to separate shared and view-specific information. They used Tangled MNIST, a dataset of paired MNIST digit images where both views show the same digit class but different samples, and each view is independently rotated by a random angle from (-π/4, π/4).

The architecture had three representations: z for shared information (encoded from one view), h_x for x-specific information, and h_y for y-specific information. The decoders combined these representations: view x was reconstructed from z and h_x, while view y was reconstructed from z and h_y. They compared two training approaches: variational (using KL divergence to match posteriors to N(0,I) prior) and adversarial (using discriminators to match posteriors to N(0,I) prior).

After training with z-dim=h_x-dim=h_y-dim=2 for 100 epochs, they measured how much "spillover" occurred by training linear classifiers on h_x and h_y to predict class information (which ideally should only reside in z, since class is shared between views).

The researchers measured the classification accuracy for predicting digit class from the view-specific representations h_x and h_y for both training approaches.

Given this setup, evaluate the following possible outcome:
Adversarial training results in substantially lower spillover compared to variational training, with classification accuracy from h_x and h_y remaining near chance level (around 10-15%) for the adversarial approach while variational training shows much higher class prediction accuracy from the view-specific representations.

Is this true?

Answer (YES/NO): NO